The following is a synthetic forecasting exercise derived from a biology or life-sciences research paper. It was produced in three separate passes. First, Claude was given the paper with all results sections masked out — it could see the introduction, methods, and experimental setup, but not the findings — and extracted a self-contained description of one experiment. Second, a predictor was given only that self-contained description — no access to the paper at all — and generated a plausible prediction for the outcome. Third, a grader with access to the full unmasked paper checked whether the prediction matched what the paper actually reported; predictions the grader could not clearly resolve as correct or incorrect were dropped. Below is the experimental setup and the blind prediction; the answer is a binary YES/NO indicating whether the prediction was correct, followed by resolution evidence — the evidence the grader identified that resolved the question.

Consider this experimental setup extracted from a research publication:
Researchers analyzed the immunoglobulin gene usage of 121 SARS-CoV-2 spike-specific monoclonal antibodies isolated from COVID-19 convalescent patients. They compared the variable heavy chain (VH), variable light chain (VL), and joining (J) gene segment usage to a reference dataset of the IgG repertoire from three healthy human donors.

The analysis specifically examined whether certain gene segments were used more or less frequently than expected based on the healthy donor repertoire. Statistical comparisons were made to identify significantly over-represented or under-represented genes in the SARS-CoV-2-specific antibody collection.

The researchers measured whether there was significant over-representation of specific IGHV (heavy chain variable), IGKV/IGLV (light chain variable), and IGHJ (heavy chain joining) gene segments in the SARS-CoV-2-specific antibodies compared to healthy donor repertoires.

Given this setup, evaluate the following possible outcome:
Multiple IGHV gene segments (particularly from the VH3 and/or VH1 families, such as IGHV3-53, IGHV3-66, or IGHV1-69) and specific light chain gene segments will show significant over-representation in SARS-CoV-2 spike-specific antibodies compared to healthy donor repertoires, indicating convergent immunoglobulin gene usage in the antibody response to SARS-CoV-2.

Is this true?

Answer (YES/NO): NO